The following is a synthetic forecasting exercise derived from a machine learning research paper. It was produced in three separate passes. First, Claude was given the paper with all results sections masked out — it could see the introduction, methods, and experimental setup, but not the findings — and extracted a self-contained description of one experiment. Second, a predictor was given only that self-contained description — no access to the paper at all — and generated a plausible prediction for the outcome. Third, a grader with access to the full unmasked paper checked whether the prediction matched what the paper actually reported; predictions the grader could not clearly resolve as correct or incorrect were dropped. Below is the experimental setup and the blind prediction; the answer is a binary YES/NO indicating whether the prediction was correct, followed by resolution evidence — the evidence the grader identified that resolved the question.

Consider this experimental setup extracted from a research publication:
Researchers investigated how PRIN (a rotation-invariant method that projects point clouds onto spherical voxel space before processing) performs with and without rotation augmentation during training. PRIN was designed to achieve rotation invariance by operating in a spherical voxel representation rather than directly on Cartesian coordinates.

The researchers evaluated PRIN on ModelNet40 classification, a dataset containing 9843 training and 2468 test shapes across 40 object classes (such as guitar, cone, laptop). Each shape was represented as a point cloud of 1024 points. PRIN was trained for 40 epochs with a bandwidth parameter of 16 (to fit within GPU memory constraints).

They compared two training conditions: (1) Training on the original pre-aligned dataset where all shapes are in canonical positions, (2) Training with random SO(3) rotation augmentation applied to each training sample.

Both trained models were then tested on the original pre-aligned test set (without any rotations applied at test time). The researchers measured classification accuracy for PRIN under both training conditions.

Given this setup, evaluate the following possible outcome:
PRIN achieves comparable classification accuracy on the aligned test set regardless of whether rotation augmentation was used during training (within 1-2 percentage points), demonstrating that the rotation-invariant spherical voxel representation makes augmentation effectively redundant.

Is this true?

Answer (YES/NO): NO